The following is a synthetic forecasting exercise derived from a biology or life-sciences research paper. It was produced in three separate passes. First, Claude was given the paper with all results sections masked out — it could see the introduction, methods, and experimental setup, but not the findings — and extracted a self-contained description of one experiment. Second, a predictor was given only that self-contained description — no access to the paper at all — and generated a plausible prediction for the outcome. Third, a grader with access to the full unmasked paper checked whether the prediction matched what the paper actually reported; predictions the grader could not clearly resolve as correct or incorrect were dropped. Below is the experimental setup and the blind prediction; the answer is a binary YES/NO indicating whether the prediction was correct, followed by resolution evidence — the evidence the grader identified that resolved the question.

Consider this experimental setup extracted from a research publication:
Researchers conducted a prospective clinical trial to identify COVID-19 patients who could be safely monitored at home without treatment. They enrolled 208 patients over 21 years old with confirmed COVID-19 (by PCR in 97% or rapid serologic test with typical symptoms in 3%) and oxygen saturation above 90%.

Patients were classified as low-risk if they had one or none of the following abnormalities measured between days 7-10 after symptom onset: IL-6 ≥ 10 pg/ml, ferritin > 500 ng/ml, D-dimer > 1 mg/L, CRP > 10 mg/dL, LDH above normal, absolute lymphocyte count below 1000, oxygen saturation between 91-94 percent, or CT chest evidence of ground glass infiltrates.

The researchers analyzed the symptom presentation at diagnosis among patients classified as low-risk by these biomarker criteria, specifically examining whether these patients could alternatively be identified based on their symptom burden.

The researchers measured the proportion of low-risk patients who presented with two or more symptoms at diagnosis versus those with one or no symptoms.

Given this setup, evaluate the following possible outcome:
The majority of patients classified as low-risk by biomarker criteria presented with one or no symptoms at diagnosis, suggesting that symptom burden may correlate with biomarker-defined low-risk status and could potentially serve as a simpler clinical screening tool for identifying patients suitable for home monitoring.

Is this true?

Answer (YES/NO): NO